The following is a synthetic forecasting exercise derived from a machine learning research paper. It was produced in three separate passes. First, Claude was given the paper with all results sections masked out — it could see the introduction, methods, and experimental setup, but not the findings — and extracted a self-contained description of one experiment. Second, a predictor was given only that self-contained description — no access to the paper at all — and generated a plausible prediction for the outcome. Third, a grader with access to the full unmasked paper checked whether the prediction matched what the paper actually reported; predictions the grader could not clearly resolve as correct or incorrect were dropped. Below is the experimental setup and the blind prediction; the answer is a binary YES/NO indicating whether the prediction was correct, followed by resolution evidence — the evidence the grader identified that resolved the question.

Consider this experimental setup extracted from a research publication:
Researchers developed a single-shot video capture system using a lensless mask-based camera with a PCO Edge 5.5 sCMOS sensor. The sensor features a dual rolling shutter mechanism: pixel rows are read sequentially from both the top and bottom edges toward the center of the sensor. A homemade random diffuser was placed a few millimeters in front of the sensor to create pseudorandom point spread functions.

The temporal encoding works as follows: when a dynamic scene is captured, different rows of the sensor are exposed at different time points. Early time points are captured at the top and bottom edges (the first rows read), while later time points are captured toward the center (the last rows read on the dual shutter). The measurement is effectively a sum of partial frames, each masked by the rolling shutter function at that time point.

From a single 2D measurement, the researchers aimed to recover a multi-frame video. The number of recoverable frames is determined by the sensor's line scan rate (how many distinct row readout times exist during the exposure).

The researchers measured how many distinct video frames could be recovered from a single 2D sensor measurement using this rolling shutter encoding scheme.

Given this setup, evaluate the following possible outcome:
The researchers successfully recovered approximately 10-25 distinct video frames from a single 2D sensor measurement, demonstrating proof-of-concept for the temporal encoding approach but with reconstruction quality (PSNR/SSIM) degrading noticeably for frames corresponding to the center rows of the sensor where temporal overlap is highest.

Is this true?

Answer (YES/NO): NO